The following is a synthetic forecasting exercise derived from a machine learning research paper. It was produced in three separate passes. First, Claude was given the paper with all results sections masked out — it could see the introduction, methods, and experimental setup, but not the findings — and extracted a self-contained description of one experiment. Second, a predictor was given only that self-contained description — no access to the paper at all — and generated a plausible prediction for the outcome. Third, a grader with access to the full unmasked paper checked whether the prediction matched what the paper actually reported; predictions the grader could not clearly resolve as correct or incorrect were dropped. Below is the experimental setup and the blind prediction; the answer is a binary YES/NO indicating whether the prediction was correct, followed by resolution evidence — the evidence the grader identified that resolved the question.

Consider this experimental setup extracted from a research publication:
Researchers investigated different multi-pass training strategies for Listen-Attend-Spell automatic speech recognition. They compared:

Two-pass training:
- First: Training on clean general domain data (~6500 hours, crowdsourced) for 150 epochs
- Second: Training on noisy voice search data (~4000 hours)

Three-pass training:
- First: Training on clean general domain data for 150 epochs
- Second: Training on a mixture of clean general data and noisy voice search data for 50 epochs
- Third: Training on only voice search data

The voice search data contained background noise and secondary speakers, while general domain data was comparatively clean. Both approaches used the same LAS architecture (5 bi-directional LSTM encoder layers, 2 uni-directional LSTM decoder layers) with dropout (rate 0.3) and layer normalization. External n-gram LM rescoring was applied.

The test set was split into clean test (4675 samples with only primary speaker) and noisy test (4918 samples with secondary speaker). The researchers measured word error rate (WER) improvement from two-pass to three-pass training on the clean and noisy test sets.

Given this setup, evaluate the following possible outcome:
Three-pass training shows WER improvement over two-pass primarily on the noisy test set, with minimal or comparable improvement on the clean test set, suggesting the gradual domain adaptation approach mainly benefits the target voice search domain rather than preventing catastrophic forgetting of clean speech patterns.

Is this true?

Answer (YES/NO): NO